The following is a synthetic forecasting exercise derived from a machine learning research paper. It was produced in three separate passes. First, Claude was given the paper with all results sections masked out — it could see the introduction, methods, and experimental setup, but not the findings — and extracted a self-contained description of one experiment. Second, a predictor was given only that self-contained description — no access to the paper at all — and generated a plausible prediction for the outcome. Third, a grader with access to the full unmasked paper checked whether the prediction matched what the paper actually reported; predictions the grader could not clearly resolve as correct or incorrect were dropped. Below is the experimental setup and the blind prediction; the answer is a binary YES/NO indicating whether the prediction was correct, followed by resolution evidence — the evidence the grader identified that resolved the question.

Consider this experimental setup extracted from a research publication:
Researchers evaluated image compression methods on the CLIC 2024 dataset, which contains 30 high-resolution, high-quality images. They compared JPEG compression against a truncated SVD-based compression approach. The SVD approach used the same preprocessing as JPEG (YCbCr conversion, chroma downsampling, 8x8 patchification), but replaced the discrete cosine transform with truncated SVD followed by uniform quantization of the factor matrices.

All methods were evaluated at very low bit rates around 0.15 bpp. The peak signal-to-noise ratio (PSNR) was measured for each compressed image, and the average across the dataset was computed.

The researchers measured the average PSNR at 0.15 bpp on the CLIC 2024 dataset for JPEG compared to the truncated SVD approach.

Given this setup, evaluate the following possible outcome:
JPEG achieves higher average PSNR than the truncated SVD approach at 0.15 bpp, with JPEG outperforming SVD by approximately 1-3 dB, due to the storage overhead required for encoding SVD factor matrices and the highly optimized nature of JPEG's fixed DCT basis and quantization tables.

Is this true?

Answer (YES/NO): NO